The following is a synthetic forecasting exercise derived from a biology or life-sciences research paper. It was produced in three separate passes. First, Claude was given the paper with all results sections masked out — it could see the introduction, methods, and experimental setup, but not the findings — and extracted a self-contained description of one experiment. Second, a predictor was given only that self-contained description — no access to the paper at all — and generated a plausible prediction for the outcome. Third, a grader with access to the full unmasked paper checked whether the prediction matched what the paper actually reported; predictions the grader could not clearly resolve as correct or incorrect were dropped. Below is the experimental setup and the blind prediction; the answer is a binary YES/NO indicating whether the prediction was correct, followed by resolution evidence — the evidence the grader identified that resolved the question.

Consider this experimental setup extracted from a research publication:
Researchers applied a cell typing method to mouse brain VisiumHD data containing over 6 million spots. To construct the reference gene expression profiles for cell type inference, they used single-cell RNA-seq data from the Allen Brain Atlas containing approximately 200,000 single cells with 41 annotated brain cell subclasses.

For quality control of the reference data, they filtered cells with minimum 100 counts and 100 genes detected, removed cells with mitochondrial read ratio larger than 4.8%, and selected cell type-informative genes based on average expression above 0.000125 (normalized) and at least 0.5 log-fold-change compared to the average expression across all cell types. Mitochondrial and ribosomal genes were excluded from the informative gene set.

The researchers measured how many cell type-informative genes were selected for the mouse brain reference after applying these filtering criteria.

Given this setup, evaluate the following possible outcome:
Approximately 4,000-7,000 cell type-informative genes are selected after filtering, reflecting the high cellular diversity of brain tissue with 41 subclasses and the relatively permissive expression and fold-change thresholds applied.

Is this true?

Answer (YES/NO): YES